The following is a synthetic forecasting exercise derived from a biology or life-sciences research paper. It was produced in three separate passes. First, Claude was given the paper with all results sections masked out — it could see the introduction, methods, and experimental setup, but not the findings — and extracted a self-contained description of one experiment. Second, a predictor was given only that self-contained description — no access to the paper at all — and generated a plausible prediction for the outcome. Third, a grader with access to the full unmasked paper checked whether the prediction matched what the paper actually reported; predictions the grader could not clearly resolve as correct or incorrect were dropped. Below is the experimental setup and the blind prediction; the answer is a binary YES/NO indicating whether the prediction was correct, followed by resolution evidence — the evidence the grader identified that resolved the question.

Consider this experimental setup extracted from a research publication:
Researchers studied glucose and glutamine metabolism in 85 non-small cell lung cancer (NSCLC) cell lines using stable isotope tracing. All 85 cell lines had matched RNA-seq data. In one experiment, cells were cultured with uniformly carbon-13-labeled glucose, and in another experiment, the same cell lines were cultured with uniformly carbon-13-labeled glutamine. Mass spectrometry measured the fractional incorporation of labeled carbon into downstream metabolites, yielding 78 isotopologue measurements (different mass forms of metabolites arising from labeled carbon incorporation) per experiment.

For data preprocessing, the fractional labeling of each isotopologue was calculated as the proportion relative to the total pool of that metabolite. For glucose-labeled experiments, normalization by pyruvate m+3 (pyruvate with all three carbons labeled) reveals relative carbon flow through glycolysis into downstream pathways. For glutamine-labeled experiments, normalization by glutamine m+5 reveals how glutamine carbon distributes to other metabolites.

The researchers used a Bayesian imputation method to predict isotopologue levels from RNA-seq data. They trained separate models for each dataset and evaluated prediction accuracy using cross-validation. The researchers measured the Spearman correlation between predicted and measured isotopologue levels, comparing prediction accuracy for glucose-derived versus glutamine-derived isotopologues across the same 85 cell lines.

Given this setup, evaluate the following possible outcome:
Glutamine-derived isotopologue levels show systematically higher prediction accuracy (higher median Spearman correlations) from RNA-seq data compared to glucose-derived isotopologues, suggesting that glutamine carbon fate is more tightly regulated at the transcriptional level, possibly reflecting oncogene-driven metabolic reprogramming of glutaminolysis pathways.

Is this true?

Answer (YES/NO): YES